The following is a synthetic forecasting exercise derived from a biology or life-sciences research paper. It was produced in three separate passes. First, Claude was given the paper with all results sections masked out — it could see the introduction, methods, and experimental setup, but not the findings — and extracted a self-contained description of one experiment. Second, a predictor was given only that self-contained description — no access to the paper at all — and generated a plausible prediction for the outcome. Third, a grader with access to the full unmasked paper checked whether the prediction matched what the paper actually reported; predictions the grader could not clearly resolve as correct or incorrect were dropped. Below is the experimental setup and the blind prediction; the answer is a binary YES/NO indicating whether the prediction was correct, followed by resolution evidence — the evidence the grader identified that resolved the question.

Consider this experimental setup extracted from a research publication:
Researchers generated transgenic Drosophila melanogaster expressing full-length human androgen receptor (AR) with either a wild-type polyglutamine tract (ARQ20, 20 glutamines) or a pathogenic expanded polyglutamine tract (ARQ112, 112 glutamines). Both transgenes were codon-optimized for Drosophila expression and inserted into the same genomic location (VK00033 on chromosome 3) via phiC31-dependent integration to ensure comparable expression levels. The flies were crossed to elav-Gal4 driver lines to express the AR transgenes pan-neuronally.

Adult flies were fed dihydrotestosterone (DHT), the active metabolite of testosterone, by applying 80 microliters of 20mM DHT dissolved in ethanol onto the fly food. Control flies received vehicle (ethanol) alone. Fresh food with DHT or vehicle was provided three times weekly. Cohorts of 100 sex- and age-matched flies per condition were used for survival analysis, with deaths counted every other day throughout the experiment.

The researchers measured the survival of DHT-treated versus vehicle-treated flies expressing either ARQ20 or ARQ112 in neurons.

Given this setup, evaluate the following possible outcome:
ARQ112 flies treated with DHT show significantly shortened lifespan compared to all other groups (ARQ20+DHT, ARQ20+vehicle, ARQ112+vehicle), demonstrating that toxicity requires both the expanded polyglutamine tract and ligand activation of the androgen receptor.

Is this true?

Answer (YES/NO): NO